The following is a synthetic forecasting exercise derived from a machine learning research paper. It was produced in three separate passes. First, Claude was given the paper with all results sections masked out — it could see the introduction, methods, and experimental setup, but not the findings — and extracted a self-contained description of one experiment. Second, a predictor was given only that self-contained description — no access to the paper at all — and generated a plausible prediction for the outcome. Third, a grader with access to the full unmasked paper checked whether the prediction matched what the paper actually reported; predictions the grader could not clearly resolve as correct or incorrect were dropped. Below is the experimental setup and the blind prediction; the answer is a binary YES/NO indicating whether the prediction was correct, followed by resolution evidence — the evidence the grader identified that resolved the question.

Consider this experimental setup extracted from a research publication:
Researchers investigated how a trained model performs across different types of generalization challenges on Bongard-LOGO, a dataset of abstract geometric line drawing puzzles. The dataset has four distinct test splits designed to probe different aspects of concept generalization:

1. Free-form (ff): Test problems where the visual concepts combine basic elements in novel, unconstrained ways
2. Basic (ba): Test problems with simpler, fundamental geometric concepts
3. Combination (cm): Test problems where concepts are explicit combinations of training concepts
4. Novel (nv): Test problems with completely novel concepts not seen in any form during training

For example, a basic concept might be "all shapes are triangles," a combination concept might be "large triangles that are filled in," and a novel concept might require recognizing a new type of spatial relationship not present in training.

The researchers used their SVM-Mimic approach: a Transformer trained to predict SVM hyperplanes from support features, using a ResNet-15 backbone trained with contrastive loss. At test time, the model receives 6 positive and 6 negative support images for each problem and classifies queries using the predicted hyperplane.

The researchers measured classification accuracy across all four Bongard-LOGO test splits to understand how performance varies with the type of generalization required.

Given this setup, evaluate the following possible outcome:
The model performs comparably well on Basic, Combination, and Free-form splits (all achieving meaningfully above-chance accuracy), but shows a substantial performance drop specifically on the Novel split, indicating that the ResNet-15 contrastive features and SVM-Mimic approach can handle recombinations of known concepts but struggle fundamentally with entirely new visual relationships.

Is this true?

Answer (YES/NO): NO